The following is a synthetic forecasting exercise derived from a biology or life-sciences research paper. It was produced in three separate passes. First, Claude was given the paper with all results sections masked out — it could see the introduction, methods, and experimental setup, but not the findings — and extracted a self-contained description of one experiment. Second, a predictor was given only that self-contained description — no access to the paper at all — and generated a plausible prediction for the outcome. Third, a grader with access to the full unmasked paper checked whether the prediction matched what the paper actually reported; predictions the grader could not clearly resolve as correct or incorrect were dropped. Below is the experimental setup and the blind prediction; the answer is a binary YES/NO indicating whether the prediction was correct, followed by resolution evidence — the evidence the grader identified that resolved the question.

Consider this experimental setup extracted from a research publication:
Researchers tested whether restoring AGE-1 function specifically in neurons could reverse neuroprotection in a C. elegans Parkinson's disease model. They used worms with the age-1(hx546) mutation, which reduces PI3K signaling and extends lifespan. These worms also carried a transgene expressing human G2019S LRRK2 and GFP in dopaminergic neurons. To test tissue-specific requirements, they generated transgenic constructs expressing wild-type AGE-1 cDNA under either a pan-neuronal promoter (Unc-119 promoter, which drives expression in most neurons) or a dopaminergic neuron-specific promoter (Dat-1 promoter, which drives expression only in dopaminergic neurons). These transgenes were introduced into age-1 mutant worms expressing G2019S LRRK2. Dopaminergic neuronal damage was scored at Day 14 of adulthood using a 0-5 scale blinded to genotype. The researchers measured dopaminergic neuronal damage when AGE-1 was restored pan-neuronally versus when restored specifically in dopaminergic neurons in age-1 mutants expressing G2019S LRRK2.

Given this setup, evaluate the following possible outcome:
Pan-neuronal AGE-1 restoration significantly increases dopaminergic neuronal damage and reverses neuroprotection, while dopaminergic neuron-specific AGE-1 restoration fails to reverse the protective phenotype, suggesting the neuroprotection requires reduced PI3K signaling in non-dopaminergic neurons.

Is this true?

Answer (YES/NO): NO